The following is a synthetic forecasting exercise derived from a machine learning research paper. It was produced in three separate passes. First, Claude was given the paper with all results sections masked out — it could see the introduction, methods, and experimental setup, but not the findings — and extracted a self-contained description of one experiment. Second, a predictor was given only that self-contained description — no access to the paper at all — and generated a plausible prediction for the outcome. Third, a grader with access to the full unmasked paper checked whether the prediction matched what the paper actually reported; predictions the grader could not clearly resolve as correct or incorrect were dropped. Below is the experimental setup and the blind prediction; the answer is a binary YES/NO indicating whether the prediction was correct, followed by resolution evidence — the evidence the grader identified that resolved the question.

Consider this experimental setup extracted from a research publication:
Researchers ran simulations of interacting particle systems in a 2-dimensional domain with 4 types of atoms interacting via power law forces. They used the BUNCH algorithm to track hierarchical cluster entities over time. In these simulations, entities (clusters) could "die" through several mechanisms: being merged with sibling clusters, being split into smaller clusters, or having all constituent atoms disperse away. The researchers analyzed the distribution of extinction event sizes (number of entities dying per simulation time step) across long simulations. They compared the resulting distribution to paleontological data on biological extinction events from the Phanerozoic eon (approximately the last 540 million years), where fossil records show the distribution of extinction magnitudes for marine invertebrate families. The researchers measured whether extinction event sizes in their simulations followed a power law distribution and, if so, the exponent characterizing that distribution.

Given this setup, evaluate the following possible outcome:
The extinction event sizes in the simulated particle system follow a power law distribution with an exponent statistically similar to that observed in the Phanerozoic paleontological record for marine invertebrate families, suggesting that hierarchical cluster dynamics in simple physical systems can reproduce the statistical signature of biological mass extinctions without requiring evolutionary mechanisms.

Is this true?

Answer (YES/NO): YES